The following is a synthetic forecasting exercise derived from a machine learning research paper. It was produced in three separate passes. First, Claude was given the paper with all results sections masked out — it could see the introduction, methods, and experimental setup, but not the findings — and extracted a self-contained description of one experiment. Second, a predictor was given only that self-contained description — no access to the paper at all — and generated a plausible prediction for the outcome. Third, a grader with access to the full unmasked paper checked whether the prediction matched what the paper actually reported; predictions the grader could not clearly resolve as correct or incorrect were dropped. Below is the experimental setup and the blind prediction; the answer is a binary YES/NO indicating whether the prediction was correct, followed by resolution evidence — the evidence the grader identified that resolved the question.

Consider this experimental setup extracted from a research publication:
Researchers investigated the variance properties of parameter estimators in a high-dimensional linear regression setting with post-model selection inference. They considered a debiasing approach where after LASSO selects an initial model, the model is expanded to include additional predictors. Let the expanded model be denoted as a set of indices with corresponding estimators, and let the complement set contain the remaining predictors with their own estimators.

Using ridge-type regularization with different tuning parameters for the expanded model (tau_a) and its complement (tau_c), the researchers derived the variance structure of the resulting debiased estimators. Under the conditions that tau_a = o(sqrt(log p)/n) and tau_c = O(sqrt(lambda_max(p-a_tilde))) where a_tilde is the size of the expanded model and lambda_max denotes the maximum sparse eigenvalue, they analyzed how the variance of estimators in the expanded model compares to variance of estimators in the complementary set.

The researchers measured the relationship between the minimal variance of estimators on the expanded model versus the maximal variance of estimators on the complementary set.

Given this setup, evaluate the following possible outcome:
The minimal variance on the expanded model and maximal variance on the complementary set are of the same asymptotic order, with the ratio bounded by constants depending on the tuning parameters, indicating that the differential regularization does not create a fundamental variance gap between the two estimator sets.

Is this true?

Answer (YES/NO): NO